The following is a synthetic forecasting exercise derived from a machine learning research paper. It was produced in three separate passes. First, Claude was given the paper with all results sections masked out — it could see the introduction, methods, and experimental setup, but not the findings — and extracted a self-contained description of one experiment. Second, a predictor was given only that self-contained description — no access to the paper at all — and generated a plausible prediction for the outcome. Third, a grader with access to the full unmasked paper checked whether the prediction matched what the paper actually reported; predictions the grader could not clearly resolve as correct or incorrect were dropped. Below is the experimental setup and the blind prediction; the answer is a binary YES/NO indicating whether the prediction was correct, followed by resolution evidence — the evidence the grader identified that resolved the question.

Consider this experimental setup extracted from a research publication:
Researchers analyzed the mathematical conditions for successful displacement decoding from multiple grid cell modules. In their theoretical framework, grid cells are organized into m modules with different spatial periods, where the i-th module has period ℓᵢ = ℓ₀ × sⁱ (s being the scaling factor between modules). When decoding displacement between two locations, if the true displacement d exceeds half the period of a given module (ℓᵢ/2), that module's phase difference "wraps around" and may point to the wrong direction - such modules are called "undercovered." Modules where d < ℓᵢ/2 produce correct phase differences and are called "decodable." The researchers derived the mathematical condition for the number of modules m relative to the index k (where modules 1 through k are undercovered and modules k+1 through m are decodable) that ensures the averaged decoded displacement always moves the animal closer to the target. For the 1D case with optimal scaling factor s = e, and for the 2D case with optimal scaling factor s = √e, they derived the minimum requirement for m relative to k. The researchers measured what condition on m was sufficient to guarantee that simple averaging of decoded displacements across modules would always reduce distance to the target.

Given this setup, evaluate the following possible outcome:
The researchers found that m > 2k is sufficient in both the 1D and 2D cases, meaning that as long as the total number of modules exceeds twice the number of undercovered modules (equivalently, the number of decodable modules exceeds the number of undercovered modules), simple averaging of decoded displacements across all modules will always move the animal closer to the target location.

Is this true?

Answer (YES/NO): NO